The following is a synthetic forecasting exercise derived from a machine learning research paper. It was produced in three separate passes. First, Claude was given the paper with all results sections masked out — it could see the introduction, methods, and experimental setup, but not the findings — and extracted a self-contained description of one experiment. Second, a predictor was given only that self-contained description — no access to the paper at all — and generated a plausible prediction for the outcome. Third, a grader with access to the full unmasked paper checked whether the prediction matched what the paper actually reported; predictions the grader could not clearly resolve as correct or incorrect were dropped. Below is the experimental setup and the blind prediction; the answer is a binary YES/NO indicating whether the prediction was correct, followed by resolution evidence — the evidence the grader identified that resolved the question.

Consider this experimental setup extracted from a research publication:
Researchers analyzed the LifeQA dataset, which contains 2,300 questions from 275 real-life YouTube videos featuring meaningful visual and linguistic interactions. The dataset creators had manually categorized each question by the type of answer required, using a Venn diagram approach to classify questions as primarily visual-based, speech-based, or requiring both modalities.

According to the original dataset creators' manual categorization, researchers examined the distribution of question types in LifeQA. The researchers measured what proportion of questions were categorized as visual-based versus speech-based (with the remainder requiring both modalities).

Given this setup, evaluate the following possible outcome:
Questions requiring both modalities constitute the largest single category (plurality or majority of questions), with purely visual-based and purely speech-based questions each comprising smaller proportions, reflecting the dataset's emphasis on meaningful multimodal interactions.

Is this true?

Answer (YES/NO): NO